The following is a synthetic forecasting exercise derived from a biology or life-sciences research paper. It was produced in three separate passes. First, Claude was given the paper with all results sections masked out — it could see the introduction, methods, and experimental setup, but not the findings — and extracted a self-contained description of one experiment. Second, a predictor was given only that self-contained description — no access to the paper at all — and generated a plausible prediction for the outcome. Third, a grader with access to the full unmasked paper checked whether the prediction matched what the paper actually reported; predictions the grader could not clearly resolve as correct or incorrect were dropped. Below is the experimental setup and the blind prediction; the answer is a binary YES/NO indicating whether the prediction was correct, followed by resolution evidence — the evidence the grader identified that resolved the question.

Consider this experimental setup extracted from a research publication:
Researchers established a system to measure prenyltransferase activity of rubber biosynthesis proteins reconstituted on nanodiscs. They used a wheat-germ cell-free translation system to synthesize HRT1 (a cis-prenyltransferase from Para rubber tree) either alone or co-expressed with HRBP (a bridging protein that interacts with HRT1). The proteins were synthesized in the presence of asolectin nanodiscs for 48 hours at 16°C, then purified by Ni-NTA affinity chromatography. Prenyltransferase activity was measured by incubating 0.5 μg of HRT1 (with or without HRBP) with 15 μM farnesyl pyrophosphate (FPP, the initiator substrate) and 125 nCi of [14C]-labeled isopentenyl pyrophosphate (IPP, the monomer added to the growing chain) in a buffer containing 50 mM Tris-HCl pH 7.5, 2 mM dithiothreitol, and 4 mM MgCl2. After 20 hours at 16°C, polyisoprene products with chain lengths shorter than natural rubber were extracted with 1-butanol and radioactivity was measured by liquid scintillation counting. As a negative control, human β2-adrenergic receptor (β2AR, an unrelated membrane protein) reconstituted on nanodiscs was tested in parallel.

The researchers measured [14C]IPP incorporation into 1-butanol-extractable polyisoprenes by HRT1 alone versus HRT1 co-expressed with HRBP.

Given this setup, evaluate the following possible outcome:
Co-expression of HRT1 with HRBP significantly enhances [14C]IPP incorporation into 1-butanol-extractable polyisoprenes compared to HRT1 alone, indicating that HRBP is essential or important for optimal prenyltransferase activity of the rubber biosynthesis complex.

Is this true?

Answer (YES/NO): YES